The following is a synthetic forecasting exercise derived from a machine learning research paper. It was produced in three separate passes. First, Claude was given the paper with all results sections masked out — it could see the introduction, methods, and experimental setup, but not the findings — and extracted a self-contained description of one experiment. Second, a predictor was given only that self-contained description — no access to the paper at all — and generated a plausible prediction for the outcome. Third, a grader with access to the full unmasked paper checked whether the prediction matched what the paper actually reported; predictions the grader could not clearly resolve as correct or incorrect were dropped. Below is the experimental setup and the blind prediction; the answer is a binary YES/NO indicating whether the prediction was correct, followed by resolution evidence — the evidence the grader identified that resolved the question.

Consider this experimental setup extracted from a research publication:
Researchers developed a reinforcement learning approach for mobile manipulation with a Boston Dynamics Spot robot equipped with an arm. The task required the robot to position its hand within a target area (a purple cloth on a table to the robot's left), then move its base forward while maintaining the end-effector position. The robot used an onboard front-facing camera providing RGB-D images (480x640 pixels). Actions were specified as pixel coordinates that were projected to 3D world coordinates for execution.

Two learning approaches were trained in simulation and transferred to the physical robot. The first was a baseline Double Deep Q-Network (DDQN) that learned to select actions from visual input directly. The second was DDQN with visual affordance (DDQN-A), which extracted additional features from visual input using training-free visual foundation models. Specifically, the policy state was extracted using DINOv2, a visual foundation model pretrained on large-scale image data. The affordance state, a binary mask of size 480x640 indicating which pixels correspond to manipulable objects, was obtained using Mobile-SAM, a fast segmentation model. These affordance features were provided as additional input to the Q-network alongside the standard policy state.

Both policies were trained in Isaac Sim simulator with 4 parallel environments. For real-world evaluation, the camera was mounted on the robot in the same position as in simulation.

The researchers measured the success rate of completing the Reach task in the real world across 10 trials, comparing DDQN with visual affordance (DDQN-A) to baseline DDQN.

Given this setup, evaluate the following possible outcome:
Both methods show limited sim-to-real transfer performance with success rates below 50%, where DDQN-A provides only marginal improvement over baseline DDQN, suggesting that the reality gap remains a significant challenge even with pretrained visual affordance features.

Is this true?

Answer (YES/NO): NO